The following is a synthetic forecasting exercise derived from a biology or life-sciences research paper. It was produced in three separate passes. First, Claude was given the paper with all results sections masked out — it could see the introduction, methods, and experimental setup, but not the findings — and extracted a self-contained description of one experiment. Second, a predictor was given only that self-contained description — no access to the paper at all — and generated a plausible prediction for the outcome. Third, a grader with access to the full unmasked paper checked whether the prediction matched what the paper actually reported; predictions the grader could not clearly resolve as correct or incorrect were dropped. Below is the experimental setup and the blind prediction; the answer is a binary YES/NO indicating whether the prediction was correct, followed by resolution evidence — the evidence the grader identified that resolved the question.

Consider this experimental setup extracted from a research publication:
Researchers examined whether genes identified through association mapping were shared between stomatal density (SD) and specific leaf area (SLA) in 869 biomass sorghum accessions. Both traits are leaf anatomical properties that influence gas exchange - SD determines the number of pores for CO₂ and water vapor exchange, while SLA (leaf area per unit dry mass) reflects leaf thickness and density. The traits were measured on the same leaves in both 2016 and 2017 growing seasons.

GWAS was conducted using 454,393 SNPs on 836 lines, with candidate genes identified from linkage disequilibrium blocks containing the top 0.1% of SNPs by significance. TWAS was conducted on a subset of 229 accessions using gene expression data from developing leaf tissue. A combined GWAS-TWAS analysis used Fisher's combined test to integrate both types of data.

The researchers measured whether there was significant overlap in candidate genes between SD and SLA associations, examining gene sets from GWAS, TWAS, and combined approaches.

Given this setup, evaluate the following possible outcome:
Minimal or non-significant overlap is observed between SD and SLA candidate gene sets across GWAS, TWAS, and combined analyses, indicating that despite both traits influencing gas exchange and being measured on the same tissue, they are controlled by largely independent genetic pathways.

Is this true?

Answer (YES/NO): NO